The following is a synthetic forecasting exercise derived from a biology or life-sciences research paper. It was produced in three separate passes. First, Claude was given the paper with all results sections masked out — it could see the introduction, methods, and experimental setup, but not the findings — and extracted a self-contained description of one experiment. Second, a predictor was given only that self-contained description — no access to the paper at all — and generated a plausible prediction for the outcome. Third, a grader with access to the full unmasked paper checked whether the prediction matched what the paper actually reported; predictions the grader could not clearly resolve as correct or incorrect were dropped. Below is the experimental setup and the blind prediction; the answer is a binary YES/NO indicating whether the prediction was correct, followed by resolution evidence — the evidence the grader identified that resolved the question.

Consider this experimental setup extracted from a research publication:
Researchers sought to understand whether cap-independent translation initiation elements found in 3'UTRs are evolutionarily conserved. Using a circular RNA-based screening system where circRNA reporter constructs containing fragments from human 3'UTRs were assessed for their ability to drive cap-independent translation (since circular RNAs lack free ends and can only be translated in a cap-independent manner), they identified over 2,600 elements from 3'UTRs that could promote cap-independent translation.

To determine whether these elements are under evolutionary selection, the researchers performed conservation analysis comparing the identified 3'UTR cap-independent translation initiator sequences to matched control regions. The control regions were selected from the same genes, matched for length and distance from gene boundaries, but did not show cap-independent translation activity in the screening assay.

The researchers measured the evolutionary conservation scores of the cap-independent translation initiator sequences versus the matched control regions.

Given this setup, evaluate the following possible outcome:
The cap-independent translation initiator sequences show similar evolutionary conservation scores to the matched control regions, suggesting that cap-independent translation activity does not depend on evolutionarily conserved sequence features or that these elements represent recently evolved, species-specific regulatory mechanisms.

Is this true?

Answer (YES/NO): NO